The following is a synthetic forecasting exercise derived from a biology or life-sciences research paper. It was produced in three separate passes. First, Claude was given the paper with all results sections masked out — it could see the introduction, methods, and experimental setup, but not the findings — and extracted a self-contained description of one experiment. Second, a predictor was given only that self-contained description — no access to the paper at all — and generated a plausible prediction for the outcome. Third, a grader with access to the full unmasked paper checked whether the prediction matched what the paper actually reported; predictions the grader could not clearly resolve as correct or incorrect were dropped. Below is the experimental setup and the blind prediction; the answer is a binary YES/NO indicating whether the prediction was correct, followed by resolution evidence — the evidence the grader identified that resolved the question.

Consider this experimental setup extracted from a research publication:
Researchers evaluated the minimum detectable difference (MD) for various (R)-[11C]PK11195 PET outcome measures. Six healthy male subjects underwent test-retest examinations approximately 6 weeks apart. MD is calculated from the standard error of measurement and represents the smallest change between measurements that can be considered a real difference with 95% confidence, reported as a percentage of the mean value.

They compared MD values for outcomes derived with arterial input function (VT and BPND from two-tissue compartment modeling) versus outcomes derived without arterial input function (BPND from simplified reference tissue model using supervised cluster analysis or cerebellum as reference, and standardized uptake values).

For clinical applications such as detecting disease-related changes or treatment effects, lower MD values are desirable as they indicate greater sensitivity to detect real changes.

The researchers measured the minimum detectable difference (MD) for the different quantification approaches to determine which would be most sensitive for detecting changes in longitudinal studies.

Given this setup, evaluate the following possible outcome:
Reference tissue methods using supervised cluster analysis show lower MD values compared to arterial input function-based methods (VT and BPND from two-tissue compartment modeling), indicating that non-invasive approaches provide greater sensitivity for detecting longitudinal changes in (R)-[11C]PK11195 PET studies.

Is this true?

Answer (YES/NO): NO